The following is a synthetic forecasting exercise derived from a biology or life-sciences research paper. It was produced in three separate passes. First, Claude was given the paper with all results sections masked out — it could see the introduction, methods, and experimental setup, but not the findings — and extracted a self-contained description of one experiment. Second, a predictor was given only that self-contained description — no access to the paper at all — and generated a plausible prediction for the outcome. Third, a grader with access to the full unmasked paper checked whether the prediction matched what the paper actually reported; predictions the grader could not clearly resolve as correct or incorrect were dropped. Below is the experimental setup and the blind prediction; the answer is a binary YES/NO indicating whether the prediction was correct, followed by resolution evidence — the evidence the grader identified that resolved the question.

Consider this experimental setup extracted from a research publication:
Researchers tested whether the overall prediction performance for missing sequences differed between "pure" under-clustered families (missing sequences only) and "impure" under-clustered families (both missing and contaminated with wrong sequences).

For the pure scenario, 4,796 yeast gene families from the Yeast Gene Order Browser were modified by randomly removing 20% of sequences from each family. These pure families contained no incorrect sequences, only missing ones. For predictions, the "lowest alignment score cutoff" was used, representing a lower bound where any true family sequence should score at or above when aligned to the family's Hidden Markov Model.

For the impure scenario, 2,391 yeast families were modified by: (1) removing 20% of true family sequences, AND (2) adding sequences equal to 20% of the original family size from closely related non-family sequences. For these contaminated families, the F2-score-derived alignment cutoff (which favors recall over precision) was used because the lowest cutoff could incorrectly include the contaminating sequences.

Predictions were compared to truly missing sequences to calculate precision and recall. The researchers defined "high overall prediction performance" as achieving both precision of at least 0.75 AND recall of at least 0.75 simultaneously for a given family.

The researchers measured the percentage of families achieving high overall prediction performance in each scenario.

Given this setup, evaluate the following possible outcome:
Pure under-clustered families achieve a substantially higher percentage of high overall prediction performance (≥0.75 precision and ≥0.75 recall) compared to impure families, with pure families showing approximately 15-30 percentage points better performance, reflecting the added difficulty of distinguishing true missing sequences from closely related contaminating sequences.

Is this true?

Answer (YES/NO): YES